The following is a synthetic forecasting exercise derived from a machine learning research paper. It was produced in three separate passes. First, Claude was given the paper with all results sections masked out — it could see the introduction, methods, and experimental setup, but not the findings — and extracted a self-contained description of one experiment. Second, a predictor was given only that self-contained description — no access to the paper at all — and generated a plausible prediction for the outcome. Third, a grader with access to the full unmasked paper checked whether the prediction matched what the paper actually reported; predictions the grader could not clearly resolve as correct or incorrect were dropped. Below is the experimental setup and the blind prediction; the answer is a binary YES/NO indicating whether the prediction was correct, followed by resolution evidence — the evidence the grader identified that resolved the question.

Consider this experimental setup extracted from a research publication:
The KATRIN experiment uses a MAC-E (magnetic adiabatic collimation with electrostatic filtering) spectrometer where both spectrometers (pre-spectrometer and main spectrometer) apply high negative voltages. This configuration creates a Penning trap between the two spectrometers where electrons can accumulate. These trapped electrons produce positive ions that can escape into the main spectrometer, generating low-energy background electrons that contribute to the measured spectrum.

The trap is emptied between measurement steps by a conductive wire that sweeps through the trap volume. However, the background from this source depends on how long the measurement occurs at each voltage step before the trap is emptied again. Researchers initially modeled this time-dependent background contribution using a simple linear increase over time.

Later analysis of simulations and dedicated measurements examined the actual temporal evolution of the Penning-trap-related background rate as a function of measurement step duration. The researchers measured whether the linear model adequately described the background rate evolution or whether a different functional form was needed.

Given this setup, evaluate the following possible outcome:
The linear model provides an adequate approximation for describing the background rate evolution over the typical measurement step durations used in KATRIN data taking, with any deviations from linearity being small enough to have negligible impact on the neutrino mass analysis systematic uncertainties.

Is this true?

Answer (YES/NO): NO